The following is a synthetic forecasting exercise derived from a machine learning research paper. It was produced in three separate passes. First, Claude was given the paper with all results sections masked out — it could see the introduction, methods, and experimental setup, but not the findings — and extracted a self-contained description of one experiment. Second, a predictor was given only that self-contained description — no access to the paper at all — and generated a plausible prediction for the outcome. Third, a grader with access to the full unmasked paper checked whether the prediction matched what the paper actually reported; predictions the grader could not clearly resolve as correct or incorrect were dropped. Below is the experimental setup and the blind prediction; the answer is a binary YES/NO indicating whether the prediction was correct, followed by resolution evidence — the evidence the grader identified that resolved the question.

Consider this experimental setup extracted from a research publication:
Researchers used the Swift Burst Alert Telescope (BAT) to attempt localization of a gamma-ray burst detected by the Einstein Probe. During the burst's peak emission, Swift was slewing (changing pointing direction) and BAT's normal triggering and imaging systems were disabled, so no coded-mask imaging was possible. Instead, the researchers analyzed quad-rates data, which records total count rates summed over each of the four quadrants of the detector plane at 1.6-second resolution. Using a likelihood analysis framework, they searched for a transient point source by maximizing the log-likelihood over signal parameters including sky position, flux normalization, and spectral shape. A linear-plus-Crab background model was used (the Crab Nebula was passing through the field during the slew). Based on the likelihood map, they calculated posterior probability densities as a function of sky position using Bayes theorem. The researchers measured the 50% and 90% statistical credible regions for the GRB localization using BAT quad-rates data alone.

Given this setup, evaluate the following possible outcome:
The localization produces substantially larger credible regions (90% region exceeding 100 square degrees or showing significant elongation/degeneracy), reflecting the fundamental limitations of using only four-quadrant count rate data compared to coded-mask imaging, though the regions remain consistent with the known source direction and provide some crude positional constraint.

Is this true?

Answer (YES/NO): YES